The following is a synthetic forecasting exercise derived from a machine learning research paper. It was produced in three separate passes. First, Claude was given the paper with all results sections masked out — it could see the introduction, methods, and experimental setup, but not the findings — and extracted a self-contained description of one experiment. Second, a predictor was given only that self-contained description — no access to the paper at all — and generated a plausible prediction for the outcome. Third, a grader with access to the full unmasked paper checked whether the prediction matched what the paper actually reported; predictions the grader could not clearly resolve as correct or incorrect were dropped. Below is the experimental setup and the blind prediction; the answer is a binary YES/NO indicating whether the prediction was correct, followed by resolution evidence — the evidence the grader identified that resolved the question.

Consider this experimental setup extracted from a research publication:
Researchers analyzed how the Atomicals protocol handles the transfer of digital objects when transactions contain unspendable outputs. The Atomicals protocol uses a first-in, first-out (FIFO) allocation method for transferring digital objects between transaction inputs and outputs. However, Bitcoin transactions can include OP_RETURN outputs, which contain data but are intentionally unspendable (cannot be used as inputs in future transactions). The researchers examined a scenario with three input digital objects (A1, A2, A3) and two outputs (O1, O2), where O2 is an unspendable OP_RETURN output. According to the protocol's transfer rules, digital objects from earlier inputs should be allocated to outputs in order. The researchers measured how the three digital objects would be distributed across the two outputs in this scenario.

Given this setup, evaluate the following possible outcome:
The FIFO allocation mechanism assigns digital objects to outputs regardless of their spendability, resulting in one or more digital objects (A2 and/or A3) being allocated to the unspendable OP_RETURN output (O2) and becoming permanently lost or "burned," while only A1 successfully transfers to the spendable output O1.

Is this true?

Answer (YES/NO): NO